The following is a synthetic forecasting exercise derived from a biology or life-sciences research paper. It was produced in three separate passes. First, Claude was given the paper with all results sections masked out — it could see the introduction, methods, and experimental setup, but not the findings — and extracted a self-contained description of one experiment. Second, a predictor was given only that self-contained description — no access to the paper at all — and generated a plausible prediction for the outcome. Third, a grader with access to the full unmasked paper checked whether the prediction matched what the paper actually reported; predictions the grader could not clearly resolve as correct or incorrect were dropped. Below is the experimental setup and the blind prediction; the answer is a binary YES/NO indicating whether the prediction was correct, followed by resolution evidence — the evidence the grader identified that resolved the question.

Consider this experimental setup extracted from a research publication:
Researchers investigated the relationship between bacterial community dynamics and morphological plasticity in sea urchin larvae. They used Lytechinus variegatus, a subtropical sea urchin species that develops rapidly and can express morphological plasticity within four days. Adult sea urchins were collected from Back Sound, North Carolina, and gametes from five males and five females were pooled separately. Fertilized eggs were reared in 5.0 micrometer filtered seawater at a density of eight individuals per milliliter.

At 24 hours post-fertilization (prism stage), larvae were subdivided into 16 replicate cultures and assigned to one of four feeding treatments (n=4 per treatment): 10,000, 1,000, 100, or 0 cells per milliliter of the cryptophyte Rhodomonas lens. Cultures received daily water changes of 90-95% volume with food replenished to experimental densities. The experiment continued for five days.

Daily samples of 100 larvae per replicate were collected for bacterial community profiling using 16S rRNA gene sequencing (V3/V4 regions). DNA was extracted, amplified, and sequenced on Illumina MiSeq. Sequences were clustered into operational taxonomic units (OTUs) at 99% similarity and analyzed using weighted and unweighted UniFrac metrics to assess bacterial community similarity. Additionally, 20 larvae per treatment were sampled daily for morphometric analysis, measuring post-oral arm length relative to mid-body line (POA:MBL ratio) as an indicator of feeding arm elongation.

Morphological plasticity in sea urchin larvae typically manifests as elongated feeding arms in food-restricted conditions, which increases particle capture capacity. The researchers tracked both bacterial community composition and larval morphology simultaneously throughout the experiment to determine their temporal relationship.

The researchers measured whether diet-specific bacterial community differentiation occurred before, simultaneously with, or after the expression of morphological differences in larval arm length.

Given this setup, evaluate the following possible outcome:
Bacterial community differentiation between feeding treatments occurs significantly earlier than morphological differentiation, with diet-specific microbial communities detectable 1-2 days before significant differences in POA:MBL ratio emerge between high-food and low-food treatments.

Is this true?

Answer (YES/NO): YES